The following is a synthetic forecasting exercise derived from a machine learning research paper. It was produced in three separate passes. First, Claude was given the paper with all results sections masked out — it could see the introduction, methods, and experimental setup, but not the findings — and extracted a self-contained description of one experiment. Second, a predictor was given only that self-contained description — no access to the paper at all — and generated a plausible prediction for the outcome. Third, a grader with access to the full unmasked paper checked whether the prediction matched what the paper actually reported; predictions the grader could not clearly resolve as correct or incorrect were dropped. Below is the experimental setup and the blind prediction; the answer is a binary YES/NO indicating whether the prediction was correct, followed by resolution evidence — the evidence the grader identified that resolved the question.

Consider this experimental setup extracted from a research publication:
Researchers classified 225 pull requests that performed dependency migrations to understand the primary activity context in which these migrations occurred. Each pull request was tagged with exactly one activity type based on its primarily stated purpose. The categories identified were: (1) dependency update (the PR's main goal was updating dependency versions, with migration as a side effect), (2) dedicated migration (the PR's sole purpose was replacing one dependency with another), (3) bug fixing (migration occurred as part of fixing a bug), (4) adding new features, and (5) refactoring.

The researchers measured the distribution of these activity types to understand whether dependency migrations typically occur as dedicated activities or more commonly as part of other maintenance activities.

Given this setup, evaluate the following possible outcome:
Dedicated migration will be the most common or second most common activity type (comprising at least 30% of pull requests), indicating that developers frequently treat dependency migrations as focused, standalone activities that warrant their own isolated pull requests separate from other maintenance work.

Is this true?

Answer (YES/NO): NO